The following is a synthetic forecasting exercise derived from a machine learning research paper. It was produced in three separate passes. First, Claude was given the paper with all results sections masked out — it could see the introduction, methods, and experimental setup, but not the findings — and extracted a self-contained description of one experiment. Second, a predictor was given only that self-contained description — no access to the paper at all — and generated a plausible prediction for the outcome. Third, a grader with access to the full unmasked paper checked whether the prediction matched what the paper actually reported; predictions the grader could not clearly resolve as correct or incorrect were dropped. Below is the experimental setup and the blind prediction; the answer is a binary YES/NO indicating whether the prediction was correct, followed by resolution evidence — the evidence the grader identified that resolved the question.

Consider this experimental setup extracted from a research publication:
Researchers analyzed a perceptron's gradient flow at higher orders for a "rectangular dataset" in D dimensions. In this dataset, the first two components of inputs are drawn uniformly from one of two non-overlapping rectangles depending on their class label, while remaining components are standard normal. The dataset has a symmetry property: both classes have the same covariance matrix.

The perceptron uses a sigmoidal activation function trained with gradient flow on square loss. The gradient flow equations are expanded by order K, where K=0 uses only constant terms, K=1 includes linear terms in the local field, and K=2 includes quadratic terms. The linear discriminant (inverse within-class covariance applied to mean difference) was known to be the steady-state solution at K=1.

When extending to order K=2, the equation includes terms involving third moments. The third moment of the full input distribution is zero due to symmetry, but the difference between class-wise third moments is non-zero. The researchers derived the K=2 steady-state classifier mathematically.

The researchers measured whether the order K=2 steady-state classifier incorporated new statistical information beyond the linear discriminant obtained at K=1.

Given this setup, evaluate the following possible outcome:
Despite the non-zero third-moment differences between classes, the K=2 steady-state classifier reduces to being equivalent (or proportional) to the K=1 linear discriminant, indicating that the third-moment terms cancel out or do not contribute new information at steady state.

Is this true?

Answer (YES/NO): YES